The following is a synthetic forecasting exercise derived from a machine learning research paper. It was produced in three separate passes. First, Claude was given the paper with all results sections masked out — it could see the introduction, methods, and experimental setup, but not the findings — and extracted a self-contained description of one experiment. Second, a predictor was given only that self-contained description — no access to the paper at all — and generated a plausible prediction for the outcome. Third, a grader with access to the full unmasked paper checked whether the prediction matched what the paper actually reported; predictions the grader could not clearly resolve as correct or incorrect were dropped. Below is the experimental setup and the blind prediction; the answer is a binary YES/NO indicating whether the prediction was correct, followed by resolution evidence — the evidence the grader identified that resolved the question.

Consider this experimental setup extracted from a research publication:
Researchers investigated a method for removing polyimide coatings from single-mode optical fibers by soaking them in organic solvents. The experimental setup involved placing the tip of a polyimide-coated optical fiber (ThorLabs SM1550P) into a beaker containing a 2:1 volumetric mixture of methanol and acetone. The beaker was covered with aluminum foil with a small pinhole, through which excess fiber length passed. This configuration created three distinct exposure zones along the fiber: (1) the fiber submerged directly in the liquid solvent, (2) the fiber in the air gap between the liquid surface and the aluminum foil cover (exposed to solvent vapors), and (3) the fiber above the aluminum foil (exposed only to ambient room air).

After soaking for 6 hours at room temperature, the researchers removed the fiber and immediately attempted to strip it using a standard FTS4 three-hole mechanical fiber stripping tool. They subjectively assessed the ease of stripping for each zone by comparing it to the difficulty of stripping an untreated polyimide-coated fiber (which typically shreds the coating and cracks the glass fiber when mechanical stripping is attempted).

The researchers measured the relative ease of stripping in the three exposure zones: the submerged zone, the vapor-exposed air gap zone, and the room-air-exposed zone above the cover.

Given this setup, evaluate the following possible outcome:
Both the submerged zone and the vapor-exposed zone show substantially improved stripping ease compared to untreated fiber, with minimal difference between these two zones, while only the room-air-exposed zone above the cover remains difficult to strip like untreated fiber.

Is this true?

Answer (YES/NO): YES